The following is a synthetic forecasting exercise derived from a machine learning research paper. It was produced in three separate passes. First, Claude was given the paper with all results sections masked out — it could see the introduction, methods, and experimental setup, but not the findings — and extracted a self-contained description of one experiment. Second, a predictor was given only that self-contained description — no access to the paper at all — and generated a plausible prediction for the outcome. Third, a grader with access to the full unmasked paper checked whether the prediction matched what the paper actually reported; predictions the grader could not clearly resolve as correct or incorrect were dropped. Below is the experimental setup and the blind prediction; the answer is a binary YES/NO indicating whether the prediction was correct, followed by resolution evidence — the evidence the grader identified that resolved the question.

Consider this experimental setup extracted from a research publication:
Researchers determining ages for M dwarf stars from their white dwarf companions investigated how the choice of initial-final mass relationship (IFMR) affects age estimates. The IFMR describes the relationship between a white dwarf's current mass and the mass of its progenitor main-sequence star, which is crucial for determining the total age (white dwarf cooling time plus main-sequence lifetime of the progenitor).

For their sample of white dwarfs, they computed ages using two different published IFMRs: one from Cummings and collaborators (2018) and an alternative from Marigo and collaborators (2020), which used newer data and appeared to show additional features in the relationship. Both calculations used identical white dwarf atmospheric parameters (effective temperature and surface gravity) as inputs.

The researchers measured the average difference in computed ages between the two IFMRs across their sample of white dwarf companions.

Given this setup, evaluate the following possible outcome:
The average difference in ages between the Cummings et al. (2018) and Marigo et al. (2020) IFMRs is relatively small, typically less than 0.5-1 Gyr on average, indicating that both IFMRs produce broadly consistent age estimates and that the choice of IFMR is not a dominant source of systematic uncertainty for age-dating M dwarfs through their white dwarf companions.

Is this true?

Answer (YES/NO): YES